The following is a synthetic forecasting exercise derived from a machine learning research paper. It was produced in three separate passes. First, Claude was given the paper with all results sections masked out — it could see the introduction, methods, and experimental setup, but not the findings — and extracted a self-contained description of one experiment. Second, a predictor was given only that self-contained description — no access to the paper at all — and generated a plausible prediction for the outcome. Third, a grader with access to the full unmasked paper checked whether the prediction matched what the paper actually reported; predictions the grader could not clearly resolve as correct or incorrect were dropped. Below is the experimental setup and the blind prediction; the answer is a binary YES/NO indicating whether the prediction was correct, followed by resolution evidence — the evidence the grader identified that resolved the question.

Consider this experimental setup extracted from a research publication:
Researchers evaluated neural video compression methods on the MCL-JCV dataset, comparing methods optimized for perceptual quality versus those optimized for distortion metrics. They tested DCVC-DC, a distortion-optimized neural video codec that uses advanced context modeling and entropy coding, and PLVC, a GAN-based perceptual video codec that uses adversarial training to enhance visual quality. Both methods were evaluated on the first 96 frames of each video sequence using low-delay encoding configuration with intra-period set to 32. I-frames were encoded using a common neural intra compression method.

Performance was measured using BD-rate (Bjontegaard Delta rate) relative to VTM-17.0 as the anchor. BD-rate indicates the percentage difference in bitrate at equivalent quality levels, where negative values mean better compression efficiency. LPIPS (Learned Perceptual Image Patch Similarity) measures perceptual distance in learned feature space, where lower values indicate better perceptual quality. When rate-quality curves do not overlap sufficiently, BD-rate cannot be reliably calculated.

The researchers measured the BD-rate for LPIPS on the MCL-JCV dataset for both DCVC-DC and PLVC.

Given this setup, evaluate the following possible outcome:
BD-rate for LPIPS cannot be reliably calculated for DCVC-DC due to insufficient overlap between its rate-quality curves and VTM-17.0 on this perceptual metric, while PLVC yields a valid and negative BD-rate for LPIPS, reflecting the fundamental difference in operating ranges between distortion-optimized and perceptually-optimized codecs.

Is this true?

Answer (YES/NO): NO